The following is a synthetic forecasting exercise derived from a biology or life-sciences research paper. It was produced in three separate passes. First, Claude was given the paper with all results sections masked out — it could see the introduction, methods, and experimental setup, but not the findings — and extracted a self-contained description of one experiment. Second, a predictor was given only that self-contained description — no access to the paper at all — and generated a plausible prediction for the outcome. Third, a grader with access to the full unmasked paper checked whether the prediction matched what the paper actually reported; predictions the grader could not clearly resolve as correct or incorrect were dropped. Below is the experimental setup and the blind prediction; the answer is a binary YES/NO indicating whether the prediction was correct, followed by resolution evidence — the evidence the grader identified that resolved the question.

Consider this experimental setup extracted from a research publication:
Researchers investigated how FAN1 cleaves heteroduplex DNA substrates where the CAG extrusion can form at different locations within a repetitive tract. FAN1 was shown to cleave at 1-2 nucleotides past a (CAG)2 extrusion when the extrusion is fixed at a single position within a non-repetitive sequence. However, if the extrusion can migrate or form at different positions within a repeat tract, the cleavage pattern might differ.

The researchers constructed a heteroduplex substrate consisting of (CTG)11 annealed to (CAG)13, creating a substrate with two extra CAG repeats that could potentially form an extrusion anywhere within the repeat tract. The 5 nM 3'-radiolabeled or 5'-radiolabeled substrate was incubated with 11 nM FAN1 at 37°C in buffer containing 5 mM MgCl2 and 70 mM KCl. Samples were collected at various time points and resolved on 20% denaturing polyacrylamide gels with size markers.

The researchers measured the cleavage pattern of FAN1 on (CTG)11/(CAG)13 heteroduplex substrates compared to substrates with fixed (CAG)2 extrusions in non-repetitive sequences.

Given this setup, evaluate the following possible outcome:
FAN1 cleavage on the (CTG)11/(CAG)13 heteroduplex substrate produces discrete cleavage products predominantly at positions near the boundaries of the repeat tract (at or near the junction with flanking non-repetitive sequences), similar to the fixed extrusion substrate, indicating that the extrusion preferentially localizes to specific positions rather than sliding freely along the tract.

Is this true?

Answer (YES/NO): NO